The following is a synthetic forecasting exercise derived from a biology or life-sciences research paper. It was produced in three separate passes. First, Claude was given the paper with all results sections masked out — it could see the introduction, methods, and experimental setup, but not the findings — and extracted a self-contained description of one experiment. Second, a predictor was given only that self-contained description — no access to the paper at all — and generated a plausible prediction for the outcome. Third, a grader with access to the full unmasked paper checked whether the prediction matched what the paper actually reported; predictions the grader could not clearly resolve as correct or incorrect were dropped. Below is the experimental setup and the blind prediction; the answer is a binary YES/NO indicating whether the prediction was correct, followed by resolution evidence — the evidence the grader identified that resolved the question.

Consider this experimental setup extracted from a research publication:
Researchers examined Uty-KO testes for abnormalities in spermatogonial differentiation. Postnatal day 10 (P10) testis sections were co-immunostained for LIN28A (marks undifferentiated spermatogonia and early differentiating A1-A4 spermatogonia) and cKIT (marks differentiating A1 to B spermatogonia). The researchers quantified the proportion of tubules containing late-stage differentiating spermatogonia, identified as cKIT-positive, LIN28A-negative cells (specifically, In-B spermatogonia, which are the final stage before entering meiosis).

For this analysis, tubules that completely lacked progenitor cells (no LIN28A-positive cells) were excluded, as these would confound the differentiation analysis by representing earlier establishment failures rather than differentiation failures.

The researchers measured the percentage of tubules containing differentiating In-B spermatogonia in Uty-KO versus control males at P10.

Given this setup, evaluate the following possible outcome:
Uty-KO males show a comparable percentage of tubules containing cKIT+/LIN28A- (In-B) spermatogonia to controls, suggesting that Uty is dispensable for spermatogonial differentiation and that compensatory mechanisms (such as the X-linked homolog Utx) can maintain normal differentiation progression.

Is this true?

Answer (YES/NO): NO